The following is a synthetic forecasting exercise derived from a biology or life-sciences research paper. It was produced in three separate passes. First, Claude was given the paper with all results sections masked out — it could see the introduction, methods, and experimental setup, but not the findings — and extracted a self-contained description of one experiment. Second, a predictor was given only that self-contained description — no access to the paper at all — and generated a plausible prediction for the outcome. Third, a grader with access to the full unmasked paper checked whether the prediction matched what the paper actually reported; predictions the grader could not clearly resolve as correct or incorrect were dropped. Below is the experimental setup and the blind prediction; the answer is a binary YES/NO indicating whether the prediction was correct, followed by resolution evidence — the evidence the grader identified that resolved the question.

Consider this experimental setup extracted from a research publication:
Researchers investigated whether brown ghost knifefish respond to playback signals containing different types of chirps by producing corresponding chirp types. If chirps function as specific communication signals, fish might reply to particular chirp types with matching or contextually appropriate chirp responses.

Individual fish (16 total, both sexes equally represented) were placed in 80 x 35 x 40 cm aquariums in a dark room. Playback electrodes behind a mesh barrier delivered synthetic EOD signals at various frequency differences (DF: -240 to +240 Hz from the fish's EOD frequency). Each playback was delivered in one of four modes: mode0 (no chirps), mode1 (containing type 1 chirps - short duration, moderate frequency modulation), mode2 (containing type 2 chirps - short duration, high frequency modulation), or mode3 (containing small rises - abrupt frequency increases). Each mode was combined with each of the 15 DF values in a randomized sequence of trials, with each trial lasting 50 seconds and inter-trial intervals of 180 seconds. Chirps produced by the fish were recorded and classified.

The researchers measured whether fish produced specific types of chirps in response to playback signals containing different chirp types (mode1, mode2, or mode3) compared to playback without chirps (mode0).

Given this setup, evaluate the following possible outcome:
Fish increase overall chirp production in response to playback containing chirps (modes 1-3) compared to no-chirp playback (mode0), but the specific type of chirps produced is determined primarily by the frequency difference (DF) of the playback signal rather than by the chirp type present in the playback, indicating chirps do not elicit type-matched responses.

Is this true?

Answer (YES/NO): NO